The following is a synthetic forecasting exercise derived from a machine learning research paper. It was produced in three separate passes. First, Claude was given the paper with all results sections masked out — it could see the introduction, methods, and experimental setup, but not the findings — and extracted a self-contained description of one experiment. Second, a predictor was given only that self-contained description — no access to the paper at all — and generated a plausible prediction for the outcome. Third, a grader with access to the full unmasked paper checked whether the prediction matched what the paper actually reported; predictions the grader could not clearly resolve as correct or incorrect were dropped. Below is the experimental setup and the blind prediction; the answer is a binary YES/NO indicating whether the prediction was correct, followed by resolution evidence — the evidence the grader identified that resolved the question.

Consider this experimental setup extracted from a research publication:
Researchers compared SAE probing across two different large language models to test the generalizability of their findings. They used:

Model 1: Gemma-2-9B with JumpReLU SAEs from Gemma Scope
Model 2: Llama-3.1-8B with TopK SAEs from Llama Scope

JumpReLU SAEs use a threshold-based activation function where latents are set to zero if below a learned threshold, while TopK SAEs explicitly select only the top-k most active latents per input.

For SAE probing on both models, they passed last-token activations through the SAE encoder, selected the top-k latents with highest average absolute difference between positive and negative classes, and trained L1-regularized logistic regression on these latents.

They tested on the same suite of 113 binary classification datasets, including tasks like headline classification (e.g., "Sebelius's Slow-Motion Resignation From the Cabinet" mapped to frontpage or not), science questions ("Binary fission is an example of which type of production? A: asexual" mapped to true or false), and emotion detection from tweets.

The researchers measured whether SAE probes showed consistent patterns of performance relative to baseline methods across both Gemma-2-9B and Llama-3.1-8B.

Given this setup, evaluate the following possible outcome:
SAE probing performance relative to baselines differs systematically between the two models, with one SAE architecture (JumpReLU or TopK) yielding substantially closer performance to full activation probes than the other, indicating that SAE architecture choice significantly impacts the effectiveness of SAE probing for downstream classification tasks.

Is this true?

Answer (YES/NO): NO